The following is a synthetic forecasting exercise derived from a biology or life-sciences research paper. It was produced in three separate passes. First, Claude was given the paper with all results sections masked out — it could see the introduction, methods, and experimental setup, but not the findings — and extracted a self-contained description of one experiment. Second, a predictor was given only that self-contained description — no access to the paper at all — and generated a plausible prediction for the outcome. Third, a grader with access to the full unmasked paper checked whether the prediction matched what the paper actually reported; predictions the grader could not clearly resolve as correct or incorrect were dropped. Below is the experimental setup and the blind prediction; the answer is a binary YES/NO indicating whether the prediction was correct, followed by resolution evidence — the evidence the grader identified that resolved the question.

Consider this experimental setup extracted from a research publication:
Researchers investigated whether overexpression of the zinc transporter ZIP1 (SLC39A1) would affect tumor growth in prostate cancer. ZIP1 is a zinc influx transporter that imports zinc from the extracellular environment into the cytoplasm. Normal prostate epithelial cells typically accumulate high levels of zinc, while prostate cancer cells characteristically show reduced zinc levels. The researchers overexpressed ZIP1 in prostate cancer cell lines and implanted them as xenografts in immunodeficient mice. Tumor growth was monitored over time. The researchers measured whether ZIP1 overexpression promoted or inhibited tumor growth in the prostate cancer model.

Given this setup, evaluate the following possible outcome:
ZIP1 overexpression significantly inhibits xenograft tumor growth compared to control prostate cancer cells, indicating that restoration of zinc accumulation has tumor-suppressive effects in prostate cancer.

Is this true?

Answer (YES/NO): YES